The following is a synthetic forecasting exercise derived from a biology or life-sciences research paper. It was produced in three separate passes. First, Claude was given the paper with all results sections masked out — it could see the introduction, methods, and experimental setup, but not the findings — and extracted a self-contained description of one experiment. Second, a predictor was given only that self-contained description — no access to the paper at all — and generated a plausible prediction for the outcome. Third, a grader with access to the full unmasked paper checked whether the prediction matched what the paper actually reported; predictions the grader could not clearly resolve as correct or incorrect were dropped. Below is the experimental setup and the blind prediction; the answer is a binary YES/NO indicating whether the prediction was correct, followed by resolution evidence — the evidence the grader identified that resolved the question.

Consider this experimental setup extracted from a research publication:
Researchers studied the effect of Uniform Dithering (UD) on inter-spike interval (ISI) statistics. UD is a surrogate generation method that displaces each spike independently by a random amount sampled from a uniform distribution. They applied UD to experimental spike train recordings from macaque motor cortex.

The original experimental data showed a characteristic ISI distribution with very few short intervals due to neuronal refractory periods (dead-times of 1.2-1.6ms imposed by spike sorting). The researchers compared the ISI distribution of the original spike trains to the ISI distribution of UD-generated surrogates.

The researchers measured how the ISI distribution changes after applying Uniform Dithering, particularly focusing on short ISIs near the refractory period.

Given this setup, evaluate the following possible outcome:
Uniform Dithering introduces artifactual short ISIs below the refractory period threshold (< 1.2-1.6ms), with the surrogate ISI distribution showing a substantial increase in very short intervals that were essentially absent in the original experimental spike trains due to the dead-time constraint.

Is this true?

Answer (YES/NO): YES